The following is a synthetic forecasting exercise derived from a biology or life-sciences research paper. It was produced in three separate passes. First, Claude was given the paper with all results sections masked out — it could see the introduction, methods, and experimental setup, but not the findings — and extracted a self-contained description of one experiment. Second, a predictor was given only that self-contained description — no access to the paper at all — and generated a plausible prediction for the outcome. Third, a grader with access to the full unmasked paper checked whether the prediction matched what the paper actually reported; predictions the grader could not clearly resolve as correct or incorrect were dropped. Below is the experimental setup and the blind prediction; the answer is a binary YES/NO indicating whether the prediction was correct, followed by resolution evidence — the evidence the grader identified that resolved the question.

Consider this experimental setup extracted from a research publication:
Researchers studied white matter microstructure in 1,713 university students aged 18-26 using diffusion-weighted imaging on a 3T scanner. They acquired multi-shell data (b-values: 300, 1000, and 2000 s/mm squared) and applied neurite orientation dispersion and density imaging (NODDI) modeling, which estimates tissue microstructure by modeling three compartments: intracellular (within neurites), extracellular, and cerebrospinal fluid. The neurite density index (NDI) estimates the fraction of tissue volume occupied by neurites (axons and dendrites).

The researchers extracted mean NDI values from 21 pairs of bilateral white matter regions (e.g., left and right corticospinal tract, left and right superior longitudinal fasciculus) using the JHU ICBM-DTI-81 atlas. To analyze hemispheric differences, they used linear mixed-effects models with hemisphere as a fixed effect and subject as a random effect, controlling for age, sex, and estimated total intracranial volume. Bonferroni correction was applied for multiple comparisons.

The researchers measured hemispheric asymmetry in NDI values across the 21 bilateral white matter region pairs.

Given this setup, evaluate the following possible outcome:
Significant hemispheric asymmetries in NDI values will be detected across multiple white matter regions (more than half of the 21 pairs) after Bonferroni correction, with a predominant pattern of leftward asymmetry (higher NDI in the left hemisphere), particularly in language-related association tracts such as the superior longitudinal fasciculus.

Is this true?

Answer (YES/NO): NO